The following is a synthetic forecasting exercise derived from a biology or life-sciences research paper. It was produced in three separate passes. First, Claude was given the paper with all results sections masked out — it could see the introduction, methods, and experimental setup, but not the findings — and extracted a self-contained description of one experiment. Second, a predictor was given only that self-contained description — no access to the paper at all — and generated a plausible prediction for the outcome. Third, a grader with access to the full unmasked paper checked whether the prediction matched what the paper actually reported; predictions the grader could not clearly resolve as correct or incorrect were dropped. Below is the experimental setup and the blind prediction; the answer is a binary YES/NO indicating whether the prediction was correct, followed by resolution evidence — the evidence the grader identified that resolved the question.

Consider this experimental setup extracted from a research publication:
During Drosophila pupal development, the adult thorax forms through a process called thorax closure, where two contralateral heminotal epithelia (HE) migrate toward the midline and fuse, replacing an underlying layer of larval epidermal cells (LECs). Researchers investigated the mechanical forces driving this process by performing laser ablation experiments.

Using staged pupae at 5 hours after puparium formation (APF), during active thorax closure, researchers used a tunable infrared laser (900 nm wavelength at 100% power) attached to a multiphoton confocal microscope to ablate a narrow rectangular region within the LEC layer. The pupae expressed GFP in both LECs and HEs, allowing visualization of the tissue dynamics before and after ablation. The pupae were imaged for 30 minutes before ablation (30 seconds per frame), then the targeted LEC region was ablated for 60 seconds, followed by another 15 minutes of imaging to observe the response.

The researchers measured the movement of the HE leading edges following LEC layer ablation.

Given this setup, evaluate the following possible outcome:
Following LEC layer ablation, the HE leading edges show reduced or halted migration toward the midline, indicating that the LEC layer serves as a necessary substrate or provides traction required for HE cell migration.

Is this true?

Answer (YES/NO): YES